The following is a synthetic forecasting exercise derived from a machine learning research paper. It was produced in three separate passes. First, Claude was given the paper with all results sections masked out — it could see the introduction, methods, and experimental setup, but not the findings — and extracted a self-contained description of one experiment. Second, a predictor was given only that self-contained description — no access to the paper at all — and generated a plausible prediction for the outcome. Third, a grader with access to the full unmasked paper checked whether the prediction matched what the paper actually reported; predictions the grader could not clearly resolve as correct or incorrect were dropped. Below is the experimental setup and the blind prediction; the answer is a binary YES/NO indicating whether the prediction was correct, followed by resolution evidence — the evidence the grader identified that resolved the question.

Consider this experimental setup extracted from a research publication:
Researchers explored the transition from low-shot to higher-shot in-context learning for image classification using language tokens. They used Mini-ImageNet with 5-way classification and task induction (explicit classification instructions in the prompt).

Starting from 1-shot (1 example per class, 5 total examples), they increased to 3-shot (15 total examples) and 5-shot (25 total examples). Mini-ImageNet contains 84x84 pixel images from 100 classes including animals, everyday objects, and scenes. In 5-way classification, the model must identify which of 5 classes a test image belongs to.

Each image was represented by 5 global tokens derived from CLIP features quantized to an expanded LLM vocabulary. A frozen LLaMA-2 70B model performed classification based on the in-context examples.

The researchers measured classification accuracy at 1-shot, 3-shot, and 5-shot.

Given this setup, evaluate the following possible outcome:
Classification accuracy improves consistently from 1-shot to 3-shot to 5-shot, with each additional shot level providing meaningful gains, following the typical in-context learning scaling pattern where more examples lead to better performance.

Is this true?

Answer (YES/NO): NO